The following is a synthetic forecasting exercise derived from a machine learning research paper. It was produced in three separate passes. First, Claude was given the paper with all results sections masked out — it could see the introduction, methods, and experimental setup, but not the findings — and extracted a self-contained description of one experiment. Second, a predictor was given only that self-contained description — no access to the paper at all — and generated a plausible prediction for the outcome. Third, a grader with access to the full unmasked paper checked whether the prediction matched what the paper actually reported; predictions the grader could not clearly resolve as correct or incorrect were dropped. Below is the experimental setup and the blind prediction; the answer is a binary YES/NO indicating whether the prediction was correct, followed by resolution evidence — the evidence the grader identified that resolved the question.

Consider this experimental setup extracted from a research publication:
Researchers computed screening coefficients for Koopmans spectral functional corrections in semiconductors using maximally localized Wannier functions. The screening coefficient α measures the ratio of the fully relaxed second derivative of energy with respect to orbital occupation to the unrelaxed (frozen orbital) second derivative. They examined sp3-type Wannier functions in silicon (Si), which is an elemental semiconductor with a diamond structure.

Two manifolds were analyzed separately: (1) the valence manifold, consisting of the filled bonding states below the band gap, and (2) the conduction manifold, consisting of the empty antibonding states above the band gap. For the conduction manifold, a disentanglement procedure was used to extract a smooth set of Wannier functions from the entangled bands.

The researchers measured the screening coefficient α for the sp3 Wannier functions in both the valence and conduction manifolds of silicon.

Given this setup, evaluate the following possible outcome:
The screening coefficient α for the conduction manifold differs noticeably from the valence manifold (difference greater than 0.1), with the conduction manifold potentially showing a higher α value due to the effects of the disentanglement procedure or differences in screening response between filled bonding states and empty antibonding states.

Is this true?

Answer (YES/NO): NO